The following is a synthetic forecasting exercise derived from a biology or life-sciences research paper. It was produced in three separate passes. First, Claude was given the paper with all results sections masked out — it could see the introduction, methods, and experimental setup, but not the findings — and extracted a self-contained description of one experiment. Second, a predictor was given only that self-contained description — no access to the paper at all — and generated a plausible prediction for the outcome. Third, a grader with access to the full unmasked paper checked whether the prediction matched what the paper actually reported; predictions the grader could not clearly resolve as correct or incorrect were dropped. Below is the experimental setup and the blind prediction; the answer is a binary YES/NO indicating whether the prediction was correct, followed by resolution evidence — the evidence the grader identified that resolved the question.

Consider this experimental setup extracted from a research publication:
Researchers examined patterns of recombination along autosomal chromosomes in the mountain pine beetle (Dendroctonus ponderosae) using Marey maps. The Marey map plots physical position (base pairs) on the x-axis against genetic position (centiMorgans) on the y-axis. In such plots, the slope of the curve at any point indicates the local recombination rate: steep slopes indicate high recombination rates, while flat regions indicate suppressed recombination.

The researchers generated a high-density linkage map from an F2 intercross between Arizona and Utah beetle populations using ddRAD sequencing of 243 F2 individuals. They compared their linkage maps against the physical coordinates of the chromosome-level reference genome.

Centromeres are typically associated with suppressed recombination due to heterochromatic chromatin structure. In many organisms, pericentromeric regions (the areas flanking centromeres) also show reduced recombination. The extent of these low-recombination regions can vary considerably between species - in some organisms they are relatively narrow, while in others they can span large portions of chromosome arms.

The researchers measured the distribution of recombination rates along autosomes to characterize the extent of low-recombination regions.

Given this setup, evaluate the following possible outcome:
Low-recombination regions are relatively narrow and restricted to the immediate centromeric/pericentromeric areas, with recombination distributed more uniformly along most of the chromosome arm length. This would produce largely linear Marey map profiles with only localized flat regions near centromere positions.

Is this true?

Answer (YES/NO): NO